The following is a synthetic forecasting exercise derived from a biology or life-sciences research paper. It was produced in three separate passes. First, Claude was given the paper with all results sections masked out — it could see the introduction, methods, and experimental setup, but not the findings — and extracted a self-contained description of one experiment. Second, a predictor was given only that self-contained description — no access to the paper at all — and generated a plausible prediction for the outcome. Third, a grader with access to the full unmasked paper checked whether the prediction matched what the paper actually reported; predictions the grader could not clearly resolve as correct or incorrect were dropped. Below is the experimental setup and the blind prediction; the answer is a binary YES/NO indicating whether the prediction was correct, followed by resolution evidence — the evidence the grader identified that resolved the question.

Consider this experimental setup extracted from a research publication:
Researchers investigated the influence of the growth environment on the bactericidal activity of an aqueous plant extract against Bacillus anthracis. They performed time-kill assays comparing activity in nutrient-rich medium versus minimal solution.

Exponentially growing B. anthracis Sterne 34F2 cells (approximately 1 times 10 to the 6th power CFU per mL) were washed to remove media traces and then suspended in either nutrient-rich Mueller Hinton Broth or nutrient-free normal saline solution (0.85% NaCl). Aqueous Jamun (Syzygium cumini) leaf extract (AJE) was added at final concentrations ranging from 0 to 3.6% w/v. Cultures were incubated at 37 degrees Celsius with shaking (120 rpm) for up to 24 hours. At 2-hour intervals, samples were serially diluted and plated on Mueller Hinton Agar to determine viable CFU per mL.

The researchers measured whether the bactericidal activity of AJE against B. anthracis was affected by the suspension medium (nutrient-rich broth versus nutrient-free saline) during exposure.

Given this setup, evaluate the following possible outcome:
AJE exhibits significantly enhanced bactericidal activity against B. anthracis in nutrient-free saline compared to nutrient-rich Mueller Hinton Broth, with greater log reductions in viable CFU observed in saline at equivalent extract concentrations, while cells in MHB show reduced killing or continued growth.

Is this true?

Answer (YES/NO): YES